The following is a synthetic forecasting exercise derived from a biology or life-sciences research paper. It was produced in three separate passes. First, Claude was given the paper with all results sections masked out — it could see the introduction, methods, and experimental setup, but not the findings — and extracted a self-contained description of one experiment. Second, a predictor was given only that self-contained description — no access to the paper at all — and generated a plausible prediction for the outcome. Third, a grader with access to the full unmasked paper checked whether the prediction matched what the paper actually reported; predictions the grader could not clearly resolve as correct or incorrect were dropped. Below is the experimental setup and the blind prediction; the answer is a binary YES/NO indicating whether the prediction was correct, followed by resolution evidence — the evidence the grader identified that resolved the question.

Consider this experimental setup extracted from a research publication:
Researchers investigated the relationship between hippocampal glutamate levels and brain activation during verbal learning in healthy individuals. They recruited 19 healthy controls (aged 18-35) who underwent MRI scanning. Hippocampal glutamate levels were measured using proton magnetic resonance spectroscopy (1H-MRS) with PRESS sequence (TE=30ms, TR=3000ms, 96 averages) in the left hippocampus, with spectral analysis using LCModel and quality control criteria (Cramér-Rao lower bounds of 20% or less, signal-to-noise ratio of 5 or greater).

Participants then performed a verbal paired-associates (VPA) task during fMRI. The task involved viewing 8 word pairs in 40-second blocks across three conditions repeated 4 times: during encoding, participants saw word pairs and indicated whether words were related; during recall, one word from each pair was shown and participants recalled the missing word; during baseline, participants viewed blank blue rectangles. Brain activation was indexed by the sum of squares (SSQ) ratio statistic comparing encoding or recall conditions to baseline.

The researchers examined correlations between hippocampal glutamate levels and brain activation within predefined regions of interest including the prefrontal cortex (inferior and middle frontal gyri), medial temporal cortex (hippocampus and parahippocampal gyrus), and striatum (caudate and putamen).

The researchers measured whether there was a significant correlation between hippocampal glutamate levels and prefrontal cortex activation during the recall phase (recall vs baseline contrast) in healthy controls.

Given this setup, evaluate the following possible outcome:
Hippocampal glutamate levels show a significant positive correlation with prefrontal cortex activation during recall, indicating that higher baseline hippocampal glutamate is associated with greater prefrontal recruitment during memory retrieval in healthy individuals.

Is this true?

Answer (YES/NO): NO